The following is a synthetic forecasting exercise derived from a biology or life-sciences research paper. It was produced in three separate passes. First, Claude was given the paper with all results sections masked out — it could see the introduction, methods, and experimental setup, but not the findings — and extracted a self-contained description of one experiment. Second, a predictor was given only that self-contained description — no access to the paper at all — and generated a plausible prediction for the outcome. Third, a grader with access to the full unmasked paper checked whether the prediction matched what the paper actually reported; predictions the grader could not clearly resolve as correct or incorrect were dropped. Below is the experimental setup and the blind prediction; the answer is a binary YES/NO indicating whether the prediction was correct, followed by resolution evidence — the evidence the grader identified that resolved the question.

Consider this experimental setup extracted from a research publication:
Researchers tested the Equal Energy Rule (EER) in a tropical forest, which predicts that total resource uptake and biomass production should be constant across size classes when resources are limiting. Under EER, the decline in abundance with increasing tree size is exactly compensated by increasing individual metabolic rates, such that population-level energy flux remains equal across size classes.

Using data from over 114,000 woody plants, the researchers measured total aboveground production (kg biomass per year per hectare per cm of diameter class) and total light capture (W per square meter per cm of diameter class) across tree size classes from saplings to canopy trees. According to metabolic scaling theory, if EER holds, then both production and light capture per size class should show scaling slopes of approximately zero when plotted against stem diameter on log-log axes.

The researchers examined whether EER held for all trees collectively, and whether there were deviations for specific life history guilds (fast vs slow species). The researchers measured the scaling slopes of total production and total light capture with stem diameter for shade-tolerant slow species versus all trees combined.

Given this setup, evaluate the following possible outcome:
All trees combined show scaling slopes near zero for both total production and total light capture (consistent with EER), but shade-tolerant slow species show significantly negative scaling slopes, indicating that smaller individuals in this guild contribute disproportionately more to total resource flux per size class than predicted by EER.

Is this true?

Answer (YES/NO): NO